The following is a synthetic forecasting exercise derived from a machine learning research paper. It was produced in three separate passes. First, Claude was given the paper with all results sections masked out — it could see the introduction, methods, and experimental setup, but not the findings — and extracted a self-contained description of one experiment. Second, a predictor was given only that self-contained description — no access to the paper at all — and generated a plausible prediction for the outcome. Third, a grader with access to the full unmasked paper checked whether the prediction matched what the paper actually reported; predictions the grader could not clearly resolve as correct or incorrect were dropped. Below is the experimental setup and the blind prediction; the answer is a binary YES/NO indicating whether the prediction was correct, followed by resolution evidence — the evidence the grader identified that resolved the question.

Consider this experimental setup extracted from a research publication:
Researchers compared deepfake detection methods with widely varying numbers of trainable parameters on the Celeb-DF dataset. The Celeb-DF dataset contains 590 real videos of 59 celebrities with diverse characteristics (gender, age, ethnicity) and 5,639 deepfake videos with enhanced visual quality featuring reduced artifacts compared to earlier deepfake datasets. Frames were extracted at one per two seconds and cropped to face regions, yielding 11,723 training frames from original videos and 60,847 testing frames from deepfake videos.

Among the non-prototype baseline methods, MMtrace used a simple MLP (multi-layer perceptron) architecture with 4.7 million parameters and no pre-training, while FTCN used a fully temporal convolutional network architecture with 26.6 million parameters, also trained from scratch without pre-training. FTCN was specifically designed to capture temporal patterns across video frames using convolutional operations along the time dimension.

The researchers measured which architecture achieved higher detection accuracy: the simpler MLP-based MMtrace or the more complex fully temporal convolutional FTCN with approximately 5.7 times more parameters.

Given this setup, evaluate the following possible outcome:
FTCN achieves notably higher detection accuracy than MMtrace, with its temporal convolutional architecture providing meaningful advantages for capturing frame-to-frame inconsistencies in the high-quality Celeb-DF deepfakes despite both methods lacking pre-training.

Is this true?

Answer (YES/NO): NO